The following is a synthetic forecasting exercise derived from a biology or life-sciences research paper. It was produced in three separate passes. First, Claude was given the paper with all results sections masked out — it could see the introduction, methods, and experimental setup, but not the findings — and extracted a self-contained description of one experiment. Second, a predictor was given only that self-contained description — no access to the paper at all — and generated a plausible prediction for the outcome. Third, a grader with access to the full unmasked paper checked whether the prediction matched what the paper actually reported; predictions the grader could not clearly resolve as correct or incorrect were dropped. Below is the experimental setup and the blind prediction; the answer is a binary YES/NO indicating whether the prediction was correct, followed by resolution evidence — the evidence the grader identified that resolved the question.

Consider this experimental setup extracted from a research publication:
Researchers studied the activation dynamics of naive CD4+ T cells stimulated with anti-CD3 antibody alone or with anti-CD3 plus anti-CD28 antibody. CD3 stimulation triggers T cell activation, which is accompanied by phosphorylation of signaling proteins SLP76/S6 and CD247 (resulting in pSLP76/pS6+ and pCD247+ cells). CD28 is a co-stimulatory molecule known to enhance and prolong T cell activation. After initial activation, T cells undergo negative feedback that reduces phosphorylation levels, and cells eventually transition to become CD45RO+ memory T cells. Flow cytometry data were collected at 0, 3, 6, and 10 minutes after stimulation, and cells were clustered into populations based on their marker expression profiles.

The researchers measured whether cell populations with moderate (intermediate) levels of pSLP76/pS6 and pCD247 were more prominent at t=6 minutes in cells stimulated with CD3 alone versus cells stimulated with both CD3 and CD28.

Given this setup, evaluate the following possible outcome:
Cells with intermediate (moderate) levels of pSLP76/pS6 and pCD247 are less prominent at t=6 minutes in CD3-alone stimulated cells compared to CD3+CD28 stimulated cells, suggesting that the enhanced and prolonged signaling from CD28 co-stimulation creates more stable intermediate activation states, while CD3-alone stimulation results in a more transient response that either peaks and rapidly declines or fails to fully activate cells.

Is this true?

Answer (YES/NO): YES